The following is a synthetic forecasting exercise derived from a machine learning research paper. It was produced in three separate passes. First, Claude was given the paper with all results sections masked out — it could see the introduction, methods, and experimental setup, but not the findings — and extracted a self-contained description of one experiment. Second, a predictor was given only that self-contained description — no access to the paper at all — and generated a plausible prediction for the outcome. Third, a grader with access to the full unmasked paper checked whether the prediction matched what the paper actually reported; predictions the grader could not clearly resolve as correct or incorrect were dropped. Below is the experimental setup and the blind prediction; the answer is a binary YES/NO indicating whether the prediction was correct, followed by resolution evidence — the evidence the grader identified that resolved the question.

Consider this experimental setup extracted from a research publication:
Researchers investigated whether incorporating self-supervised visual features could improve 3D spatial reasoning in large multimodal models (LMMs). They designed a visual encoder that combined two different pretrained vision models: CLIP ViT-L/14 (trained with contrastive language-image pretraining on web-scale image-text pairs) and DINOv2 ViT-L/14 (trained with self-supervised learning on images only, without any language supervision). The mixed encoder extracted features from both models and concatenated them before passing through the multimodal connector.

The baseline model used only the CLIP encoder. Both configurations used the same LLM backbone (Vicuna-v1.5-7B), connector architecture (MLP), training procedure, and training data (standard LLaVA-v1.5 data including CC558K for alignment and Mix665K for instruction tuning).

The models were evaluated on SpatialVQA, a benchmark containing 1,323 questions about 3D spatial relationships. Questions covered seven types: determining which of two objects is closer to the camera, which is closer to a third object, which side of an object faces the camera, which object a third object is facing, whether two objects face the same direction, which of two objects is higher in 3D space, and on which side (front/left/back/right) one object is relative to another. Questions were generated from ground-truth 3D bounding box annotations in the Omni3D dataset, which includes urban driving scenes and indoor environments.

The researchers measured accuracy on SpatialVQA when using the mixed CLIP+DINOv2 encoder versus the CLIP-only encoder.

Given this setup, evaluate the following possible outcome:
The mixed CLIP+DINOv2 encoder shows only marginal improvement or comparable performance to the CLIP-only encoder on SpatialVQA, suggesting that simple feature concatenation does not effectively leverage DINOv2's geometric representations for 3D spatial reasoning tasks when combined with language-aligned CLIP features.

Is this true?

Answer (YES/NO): NO